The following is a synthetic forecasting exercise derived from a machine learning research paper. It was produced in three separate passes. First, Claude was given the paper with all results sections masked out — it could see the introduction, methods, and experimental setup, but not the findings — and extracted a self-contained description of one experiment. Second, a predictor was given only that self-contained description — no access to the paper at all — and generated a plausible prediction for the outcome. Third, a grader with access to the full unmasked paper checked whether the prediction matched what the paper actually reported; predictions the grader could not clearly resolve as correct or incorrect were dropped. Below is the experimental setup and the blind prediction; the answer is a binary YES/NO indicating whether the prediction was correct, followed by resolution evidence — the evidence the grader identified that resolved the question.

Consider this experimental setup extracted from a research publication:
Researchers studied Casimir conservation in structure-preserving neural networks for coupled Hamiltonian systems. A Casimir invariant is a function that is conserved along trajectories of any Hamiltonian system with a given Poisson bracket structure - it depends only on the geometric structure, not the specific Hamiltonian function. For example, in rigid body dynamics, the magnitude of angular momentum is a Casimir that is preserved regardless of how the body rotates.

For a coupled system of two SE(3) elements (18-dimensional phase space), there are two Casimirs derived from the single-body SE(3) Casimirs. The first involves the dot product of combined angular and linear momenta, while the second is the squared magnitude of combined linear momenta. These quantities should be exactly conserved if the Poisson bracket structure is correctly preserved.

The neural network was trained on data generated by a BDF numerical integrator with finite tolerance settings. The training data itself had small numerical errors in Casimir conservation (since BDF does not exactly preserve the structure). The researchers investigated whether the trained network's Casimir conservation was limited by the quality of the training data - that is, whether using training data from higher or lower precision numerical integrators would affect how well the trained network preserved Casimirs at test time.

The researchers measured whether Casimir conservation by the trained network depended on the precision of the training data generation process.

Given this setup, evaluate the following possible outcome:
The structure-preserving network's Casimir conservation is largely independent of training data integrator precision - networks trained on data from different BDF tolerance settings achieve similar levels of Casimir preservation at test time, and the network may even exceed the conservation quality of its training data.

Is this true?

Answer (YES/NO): YES